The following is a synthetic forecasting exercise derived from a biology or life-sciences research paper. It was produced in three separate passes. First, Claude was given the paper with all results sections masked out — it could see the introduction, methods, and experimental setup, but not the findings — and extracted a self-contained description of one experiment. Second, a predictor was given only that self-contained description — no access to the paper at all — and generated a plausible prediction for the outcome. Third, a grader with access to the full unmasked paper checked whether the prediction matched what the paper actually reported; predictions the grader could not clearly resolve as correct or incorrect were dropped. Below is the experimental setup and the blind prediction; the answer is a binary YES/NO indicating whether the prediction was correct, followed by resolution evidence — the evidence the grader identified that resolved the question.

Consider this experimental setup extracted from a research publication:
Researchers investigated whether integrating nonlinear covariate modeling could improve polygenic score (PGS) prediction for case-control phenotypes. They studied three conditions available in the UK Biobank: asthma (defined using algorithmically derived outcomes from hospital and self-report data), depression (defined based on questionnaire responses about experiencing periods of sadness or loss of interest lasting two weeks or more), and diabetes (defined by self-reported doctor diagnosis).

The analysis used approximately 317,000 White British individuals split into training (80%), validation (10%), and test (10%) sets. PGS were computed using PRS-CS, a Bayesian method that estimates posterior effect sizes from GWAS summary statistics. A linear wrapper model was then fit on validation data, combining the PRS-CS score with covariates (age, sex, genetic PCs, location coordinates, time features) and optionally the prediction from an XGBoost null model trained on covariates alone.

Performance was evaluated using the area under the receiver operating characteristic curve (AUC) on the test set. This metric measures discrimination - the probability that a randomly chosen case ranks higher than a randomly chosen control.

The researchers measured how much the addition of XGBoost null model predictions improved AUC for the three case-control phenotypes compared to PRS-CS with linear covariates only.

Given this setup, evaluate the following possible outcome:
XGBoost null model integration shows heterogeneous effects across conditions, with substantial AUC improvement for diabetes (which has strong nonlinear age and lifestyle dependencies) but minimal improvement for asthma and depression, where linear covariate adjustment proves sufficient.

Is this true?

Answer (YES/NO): NO